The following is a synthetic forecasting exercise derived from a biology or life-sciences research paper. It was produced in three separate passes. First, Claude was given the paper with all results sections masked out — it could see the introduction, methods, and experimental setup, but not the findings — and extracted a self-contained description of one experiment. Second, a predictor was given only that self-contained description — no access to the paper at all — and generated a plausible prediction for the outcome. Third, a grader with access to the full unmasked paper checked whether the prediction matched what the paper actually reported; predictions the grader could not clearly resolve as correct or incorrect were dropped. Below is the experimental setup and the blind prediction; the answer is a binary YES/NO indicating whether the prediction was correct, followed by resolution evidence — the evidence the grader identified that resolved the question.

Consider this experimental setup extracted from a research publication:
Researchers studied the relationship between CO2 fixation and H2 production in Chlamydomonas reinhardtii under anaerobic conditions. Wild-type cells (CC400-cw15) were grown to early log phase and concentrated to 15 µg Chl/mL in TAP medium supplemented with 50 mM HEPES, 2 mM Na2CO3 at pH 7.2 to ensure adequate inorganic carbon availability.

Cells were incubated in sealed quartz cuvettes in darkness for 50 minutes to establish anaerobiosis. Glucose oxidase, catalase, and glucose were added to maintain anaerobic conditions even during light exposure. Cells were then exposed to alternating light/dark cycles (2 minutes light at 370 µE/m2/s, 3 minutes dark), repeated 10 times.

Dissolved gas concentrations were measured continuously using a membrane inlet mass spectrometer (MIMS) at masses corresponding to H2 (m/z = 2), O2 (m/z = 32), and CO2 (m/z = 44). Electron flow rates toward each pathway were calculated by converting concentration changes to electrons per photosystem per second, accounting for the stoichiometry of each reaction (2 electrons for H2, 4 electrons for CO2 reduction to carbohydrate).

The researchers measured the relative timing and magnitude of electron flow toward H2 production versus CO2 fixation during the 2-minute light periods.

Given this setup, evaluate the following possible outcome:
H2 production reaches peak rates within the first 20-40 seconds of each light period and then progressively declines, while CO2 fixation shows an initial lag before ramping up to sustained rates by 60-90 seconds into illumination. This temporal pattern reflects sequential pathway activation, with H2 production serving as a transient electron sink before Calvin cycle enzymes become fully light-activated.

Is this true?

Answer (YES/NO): NO